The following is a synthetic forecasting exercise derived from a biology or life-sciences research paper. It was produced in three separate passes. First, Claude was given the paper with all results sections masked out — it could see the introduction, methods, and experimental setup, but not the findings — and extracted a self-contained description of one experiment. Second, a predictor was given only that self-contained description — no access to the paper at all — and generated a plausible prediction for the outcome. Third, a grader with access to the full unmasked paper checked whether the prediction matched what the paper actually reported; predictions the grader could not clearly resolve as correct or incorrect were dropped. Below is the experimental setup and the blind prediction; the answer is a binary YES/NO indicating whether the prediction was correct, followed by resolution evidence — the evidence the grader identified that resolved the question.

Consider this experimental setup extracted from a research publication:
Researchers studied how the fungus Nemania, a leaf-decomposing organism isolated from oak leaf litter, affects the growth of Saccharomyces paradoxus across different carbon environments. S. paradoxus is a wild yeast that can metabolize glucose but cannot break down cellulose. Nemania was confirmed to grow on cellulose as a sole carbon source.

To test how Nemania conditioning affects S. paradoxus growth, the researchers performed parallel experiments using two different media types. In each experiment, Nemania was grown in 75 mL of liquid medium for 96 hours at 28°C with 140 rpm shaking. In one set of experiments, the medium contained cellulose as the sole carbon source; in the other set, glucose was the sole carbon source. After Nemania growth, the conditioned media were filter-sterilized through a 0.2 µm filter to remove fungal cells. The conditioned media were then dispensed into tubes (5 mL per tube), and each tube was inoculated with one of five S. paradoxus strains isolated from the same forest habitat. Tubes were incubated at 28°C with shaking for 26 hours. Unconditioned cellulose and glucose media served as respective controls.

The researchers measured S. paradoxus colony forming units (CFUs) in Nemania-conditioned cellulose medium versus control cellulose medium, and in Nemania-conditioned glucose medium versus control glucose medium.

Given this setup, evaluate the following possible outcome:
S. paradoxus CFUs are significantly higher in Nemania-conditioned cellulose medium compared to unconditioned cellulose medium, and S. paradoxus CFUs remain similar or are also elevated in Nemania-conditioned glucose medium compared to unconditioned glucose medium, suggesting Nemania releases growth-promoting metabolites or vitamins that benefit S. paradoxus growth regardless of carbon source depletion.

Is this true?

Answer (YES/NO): YES